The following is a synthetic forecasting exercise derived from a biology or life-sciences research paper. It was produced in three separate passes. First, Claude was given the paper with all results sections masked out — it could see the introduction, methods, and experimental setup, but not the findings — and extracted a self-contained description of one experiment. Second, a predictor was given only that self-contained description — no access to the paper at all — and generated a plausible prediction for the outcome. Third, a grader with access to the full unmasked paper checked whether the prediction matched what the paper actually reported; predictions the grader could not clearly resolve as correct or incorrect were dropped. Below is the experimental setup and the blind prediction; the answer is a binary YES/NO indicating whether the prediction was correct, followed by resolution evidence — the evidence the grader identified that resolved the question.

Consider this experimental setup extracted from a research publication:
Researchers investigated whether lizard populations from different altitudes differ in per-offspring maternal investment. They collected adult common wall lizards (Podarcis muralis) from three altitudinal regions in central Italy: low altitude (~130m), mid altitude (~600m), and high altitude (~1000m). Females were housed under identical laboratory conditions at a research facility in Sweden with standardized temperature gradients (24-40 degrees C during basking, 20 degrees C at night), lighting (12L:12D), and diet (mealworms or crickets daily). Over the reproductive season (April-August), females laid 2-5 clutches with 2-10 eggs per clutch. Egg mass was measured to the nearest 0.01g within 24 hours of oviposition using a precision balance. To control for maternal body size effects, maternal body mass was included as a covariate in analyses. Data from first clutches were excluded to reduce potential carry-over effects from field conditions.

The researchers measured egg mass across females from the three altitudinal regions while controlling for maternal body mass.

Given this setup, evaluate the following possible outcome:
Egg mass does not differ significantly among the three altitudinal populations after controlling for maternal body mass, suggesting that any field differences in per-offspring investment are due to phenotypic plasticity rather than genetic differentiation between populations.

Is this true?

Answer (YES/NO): NO